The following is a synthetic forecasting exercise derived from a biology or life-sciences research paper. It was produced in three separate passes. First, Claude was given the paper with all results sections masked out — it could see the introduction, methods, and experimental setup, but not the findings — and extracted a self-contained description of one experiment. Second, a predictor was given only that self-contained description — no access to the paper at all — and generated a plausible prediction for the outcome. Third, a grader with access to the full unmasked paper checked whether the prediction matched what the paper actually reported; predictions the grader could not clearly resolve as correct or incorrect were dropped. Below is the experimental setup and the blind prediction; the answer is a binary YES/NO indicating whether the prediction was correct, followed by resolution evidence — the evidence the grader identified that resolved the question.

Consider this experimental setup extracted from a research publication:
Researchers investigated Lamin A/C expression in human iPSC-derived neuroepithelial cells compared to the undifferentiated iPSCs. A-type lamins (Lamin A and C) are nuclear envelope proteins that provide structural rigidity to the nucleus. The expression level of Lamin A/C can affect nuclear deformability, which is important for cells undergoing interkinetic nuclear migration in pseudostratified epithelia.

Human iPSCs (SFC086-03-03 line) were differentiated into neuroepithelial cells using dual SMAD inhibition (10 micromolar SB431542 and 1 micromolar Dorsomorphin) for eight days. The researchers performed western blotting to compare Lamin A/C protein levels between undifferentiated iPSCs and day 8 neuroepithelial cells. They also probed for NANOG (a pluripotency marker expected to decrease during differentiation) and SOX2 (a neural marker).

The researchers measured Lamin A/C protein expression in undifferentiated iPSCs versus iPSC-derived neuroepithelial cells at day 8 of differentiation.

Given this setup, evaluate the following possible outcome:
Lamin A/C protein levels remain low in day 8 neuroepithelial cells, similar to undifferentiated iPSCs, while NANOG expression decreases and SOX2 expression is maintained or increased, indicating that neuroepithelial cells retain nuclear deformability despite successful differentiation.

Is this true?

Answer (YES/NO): NO